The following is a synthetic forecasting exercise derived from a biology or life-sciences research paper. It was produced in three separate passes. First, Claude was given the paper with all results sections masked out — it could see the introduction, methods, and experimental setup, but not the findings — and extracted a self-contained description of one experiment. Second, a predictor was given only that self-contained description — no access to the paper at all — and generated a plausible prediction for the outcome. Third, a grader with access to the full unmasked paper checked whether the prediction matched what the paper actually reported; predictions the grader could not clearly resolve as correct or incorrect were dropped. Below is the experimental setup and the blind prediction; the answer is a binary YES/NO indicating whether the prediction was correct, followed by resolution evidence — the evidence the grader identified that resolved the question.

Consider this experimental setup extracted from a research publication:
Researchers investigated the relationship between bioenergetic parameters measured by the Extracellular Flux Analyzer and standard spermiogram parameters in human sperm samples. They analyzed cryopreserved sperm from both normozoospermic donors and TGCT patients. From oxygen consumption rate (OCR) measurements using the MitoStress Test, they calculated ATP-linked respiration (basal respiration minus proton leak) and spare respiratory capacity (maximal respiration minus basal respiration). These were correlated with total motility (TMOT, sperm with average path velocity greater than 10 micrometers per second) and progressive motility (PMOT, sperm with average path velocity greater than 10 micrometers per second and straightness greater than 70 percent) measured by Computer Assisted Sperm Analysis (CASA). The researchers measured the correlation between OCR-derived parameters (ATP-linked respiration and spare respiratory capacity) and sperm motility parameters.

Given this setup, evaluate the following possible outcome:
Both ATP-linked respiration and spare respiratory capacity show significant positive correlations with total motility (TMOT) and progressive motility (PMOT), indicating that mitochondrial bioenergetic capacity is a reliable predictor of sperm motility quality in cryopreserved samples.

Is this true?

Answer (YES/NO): NO